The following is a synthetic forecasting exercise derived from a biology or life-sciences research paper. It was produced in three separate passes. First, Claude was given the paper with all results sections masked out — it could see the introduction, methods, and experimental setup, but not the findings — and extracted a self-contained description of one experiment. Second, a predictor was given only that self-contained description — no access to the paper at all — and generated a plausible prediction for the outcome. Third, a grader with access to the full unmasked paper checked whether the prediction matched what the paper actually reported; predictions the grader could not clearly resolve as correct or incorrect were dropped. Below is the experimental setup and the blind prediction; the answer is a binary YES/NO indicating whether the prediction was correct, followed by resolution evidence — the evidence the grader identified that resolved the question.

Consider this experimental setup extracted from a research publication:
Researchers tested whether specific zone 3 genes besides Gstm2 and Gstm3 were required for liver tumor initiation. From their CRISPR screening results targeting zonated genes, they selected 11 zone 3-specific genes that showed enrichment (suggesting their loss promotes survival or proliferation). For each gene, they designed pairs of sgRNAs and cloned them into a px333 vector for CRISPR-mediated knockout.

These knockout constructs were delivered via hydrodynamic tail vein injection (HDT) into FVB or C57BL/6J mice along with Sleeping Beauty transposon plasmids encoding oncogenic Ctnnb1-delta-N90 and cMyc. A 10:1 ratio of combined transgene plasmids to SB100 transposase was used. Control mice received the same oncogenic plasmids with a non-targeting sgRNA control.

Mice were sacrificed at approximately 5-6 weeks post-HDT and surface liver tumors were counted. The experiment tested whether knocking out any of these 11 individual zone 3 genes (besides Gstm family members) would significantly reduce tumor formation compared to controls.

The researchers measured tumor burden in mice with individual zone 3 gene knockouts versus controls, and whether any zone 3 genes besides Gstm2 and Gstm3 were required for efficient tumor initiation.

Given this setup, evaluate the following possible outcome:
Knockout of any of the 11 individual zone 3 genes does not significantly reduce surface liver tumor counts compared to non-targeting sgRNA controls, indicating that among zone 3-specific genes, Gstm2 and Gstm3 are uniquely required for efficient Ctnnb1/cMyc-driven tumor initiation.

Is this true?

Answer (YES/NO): NO